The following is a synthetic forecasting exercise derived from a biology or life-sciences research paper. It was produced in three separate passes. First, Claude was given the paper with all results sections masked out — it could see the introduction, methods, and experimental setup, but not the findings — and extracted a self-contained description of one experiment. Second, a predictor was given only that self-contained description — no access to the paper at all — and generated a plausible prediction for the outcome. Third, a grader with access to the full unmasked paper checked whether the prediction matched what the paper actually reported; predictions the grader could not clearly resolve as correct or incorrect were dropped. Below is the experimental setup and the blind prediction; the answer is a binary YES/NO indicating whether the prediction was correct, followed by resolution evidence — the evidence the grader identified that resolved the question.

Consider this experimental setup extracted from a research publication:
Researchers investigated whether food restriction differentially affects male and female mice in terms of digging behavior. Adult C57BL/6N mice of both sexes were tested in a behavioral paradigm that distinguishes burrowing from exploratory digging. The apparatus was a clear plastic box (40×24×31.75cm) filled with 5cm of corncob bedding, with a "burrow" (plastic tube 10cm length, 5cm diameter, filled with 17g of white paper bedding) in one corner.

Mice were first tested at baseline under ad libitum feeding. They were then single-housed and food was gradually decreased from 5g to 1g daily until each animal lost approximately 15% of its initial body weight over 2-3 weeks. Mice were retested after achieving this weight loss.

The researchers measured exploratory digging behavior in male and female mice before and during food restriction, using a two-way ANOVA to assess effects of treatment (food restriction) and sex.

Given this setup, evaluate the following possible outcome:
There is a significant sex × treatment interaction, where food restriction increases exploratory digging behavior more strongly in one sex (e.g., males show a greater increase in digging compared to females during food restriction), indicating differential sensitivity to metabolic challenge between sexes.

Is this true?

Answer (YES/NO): NO